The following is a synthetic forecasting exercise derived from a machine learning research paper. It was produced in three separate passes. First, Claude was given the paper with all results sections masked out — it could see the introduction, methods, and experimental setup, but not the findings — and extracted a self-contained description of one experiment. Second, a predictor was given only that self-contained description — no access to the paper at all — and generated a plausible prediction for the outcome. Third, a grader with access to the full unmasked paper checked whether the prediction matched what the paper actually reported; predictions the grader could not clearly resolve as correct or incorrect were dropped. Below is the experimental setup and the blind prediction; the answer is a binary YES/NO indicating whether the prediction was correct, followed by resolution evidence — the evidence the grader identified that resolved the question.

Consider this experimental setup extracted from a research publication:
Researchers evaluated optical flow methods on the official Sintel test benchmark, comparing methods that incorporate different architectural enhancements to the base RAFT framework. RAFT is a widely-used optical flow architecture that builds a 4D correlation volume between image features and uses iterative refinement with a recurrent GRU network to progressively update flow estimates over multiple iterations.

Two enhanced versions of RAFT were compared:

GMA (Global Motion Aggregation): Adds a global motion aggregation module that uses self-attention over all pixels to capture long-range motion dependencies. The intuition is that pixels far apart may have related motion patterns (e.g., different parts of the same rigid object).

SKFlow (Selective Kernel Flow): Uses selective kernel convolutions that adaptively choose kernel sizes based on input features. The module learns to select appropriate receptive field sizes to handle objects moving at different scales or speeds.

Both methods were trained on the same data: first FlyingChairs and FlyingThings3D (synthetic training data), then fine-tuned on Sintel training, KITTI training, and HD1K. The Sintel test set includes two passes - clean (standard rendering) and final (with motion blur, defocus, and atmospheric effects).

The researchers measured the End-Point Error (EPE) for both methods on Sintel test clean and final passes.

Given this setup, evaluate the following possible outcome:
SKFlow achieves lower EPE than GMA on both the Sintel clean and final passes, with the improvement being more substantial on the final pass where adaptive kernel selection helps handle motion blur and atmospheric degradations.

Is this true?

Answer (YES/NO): YES